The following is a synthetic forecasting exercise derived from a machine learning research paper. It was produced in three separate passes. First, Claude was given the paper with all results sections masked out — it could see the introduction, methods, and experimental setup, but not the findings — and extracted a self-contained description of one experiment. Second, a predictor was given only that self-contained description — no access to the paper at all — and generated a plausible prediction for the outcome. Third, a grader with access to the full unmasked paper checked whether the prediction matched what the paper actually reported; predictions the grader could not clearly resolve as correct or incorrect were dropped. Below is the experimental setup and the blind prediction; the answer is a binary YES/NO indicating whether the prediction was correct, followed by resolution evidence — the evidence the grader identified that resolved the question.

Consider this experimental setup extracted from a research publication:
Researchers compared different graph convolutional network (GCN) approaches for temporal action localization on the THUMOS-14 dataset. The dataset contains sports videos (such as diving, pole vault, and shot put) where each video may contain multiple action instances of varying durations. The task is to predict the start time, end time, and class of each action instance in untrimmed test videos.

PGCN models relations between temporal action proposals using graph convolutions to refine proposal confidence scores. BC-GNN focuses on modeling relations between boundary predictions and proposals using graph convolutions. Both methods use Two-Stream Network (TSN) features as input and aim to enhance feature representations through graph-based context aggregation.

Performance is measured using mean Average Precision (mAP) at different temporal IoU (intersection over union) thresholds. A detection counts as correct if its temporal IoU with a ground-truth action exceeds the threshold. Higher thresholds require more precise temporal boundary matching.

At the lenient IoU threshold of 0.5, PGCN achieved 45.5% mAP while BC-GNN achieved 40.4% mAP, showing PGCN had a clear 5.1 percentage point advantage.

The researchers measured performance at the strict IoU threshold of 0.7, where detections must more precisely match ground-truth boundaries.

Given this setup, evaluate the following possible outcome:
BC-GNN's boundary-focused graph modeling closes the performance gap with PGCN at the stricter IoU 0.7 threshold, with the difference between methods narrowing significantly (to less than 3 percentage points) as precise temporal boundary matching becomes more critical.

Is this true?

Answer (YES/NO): NO